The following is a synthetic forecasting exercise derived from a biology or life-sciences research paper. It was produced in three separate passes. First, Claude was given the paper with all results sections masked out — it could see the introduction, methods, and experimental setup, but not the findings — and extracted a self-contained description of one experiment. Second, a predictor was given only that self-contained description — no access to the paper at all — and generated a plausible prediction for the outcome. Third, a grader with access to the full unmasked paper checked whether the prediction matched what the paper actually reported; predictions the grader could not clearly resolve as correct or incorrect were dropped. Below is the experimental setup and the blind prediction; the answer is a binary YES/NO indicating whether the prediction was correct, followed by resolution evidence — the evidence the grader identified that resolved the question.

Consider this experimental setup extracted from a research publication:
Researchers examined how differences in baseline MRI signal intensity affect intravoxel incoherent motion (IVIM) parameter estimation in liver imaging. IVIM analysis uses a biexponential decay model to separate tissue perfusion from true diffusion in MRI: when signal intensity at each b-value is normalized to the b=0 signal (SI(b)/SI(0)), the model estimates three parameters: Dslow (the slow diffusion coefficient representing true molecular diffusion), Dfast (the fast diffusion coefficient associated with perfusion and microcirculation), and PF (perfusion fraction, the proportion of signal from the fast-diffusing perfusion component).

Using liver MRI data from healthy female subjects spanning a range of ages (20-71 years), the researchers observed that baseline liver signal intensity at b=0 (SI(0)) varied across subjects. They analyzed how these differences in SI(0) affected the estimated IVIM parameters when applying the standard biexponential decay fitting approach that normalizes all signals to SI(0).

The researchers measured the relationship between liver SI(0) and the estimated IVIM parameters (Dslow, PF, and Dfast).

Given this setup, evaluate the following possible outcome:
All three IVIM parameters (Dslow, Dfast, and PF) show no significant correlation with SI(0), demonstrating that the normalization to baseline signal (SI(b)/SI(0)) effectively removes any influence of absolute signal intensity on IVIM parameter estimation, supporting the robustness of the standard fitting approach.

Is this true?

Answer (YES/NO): NO